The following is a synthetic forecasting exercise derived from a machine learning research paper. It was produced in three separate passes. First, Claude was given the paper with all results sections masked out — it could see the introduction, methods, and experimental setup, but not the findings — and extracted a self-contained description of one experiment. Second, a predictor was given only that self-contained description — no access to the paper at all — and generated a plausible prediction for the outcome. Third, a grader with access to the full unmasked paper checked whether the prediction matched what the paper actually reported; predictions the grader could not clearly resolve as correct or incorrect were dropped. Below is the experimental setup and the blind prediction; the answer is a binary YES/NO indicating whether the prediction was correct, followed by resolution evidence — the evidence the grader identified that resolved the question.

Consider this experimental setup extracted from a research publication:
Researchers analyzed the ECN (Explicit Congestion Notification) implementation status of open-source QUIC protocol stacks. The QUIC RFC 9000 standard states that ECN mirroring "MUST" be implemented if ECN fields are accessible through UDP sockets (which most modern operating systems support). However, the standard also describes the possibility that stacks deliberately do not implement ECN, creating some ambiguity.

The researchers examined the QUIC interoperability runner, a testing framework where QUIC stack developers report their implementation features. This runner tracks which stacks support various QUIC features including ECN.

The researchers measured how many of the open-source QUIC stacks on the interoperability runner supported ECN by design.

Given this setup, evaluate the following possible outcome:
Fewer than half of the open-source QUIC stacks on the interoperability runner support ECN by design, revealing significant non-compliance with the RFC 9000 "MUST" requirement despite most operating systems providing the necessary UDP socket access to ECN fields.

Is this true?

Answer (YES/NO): YES